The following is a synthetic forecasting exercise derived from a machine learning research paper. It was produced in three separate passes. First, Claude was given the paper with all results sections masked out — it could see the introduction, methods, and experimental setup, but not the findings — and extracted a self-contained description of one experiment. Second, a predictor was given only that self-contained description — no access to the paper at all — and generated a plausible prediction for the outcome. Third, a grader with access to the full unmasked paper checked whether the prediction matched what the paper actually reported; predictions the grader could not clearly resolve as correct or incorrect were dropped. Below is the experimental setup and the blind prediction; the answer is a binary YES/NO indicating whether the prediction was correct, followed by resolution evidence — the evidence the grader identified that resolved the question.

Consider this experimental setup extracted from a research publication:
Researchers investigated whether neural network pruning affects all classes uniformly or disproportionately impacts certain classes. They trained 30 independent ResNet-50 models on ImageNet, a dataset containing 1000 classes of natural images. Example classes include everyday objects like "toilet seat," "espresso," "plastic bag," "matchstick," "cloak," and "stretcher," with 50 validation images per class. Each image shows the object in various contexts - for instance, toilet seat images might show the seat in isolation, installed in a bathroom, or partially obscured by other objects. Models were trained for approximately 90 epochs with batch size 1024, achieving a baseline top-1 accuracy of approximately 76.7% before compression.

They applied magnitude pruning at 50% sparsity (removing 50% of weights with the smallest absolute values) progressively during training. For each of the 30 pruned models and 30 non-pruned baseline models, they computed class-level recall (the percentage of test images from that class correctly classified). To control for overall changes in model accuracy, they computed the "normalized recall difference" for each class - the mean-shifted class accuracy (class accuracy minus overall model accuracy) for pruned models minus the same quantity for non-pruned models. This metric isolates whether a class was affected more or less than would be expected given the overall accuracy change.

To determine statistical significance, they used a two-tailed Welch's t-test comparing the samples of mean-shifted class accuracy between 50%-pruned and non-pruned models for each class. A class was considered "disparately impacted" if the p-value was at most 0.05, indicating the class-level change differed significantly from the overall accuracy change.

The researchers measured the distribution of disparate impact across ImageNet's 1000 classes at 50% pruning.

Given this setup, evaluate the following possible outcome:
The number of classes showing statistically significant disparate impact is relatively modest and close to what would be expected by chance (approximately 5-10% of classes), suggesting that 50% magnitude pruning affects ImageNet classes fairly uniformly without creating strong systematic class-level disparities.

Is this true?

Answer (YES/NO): NO